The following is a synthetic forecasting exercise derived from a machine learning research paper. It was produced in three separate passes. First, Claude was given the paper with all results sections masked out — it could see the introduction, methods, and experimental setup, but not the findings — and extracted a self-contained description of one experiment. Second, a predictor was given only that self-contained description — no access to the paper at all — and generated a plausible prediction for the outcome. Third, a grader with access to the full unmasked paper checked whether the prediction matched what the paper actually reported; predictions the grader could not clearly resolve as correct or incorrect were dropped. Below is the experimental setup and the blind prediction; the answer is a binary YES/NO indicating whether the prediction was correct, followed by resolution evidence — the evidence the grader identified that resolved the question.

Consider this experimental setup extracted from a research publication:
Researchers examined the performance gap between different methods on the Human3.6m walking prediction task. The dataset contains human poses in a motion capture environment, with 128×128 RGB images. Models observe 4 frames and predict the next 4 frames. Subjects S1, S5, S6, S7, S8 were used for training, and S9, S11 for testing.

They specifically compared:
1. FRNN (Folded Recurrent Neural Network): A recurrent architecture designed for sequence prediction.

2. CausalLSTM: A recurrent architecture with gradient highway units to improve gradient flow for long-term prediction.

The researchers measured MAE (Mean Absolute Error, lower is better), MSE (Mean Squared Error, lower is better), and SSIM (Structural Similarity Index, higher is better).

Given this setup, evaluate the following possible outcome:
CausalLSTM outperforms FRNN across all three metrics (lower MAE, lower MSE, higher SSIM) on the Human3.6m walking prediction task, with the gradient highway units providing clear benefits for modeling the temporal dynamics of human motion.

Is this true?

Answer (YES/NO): YES